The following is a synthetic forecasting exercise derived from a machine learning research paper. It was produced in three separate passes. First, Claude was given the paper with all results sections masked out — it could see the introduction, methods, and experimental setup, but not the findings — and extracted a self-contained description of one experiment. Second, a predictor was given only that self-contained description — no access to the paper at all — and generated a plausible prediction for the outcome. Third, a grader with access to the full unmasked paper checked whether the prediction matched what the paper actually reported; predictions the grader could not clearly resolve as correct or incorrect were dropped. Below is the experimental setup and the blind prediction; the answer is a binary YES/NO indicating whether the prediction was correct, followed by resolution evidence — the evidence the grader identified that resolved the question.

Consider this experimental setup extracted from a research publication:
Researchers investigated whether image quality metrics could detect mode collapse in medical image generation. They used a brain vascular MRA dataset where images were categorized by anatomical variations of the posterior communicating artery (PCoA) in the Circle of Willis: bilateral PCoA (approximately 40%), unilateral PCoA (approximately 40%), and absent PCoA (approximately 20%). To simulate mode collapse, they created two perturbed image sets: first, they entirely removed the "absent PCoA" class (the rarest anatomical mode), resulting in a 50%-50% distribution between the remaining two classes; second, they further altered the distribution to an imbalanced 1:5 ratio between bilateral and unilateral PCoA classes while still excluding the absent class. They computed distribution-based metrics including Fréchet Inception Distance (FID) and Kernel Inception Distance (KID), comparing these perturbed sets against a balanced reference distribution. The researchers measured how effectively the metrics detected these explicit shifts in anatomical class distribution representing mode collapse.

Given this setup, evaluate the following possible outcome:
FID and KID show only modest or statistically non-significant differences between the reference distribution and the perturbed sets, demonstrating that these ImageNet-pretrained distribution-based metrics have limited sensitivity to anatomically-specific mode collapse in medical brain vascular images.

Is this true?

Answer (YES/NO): NO